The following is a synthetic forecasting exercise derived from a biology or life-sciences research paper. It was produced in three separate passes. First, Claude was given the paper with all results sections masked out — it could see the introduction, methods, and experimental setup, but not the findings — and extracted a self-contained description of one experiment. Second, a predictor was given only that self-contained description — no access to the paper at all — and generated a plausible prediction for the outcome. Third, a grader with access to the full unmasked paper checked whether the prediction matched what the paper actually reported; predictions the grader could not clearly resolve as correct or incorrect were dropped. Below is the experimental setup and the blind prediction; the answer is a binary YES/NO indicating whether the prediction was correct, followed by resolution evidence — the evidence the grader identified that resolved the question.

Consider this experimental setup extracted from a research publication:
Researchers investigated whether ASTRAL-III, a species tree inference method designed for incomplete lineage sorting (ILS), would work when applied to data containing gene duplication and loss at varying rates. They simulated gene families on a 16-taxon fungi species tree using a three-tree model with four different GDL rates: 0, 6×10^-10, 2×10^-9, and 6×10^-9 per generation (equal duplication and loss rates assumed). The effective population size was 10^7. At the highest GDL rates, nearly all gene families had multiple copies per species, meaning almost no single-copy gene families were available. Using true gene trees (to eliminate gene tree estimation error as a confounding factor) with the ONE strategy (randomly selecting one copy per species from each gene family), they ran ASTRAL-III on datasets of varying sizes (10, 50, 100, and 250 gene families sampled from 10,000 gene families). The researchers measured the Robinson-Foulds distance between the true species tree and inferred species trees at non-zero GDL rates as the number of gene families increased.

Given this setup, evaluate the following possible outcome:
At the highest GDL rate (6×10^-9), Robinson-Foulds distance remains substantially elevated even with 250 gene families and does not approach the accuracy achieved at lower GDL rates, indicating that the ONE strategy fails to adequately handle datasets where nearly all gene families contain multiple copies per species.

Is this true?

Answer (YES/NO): NO